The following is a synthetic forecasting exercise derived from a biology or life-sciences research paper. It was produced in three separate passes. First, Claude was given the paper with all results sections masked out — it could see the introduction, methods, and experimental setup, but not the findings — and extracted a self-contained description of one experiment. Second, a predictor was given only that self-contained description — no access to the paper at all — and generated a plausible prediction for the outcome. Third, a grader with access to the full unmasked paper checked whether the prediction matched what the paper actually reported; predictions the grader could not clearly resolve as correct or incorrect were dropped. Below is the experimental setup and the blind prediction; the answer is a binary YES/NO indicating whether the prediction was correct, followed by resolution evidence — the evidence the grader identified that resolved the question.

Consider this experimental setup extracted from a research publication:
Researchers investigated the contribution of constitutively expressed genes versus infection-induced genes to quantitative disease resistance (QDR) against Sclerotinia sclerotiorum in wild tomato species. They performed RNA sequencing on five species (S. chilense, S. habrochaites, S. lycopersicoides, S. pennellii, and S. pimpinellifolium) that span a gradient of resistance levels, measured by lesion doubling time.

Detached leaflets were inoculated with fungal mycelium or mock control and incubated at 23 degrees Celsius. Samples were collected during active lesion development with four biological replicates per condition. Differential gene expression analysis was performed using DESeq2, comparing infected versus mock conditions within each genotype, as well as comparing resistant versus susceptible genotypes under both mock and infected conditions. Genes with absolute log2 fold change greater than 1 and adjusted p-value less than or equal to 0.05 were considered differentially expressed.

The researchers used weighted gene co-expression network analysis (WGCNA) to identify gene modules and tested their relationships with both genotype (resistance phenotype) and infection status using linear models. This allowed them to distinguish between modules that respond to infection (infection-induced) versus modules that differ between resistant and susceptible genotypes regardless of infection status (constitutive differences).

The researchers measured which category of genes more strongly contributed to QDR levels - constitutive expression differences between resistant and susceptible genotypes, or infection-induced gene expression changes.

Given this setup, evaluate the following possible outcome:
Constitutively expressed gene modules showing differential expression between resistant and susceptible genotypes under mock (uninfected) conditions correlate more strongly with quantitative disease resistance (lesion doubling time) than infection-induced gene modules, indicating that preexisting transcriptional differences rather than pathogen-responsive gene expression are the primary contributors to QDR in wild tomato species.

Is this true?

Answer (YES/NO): NO